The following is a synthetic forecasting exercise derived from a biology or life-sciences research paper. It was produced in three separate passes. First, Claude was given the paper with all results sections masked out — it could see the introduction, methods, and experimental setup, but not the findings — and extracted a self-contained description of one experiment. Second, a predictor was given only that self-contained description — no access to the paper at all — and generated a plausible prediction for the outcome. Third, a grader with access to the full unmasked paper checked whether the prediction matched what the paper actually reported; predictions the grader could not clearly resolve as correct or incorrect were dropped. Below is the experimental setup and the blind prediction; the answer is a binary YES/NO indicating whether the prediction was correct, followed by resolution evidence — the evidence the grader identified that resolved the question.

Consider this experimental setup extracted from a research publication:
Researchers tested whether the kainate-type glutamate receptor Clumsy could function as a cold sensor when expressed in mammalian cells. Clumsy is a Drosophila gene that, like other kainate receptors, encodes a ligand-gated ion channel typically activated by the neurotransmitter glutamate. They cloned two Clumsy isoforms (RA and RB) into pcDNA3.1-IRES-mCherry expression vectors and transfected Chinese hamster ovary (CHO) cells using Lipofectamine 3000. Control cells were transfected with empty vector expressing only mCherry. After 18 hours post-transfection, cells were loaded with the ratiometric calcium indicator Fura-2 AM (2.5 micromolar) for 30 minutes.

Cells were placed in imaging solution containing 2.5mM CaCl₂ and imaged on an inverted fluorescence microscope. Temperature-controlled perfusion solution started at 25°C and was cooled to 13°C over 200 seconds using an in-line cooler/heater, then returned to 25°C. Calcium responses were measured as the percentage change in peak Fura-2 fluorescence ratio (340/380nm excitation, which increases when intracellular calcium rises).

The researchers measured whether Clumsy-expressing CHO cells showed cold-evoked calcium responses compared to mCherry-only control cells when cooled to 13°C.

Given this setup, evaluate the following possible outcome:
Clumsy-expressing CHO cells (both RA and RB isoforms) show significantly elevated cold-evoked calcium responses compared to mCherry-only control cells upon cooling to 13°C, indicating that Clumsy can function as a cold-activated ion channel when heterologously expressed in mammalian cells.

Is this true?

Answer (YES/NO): YES